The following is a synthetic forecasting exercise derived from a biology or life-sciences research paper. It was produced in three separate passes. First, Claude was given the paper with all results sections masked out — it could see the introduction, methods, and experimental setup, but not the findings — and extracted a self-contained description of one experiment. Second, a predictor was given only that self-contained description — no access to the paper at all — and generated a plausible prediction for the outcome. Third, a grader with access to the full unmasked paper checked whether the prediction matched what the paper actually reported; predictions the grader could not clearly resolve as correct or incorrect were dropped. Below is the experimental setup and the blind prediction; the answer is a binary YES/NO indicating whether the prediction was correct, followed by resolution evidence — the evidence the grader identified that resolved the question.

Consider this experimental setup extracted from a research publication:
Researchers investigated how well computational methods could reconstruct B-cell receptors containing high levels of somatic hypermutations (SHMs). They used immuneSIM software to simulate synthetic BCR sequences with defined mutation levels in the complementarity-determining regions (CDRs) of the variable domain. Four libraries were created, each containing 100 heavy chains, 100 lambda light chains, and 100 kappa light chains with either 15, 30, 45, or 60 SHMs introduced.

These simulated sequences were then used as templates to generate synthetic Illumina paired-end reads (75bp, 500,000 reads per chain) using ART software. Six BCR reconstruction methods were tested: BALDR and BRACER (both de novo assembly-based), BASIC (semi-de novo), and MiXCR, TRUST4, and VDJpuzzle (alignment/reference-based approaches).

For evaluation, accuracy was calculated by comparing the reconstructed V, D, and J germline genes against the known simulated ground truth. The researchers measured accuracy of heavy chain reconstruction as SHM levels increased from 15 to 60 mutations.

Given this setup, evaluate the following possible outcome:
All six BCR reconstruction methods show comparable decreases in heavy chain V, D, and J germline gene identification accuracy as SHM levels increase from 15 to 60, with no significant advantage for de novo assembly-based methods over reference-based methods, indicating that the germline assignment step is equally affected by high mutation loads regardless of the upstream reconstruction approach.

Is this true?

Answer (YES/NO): NO